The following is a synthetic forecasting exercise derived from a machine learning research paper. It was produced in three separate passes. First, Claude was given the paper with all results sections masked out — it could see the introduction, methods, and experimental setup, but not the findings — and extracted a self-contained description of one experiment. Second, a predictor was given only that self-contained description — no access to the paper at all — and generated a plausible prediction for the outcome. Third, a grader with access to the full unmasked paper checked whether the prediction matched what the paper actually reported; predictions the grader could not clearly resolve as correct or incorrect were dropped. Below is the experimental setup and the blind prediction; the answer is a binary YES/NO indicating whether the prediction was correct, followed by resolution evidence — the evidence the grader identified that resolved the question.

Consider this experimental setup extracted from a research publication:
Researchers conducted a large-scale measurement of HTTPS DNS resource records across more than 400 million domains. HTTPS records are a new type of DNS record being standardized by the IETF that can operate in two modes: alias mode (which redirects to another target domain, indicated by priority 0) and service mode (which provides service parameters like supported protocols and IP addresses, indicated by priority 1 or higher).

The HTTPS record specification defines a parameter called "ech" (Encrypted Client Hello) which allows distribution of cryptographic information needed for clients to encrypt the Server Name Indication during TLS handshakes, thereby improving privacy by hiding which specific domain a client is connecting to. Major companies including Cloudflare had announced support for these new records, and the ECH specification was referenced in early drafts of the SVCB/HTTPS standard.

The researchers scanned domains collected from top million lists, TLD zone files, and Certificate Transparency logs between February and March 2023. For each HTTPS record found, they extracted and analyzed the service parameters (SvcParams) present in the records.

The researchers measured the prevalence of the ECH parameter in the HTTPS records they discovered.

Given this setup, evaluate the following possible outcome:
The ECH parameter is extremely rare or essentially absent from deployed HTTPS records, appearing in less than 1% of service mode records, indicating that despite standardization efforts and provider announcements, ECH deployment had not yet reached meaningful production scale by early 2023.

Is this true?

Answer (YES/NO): YES